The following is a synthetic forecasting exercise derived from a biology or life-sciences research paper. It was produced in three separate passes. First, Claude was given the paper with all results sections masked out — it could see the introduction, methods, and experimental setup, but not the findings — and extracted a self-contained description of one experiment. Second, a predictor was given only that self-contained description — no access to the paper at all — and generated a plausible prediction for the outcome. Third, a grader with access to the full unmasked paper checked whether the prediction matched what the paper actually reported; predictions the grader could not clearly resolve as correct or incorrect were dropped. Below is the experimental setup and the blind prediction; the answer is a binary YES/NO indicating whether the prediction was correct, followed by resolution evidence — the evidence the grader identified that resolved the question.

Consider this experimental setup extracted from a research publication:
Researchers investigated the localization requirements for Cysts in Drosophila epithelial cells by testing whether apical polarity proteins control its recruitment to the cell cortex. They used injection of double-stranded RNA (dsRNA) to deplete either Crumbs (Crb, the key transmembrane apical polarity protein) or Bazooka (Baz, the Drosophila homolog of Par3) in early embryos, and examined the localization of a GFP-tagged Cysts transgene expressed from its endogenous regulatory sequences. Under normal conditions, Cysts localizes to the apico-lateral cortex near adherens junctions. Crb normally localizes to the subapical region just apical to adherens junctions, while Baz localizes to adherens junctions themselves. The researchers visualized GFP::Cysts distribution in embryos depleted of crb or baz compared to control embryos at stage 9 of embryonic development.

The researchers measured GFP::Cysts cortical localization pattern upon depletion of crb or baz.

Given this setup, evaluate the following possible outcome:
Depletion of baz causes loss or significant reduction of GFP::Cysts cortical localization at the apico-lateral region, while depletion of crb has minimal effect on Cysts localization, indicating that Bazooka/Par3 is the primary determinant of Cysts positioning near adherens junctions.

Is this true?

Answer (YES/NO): NO